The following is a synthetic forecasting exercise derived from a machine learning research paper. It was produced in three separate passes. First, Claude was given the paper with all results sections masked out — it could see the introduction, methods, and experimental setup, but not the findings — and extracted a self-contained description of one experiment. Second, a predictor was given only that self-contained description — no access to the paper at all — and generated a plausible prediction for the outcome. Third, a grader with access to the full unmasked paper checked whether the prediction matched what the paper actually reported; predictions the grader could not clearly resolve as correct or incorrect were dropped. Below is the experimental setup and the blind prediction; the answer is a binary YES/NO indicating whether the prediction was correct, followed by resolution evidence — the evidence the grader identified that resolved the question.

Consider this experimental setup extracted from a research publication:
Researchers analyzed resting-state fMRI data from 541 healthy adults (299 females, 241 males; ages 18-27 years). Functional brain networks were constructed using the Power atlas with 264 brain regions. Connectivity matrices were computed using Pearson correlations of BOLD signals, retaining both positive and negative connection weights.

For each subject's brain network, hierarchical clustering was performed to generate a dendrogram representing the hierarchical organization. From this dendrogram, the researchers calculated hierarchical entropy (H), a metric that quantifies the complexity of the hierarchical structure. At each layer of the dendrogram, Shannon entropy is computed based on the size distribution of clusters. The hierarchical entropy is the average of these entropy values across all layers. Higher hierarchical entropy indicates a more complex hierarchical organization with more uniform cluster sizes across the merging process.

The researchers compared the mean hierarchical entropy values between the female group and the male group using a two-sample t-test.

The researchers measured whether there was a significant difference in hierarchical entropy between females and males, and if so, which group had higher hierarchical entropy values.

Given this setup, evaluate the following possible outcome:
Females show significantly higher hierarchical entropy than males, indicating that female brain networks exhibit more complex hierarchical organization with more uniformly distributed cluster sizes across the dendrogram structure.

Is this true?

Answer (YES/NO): NO